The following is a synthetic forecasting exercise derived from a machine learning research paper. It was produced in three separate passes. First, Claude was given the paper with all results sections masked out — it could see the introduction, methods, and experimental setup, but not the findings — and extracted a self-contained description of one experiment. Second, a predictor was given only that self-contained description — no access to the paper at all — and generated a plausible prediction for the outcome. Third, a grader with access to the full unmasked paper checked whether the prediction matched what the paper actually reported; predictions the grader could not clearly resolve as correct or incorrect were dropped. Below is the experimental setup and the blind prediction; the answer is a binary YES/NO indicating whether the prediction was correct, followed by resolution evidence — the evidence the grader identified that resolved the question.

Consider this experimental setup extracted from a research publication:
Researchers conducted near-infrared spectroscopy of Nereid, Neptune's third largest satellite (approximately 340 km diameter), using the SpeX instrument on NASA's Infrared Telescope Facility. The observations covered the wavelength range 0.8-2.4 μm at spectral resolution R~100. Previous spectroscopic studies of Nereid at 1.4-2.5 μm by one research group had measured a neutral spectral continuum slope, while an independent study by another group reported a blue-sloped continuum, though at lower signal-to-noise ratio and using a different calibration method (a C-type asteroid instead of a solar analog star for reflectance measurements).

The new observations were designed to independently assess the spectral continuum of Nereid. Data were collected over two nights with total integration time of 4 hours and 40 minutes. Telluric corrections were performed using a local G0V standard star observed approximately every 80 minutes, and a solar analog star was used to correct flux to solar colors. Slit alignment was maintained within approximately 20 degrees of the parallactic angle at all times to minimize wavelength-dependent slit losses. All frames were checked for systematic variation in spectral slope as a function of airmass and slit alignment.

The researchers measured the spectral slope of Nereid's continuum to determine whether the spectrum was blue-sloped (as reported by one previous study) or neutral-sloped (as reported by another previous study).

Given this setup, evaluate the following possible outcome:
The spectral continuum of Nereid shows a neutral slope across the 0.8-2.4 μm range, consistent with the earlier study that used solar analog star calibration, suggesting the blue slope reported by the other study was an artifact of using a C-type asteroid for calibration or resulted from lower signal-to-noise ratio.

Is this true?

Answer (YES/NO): NO